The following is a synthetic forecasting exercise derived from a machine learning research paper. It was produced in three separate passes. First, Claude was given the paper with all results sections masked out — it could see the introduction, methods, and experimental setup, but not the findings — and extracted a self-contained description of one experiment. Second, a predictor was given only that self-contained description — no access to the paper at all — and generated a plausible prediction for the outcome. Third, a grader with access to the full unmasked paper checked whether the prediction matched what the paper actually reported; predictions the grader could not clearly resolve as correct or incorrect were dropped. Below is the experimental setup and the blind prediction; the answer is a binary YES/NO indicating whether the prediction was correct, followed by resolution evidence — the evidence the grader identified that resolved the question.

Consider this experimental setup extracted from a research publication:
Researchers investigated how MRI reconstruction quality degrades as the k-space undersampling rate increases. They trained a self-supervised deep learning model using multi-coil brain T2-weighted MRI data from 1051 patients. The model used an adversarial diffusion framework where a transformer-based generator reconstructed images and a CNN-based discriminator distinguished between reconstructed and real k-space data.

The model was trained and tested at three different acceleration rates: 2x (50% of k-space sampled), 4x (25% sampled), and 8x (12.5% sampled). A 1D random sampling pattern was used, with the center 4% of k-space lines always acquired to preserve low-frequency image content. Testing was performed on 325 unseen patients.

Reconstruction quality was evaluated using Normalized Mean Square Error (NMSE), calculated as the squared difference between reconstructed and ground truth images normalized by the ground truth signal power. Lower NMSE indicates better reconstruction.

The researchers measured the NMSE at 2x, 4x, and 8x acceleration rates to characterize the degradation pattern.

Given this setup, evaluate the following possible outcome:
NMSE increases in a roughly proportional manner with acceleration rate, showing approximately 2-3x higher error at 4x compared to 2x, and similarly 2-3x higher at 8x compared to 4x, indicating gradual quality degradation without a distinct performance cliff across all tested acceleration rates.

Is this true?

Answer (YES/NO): YES